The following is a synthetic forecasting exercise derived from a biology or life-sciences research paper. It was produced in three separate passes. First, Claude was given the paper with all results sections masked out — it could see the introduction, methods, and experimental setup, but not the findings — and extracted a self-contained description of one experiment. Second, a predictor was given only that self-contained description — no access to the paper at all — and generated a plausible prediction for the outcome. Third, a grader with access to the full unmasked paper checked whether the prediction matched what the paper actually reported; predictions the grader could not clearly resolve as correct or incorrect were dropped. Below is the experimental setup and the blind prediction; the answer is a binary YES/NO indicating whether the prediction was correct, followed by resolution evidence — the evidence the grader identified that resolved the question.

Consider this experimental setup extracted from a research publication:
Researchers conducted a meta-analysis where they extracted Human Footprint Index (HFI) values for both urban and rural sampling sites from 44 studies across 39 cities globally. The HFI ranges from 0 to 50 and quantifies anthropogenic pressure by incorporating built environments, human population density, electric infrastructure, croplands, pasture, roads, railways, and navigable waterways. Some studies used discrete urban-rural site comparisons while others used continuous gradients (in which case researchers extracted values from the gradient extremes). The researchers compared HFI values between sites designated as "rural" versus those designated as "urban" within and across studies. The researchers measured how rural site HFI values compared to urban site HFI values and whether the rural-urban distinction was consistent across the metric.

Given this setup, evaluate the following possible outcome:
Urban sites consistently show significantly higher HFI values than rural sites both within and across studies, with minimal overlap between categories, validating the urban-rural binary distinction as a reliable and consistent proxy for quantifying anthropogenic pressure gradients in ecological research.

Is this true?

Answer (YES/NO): NO